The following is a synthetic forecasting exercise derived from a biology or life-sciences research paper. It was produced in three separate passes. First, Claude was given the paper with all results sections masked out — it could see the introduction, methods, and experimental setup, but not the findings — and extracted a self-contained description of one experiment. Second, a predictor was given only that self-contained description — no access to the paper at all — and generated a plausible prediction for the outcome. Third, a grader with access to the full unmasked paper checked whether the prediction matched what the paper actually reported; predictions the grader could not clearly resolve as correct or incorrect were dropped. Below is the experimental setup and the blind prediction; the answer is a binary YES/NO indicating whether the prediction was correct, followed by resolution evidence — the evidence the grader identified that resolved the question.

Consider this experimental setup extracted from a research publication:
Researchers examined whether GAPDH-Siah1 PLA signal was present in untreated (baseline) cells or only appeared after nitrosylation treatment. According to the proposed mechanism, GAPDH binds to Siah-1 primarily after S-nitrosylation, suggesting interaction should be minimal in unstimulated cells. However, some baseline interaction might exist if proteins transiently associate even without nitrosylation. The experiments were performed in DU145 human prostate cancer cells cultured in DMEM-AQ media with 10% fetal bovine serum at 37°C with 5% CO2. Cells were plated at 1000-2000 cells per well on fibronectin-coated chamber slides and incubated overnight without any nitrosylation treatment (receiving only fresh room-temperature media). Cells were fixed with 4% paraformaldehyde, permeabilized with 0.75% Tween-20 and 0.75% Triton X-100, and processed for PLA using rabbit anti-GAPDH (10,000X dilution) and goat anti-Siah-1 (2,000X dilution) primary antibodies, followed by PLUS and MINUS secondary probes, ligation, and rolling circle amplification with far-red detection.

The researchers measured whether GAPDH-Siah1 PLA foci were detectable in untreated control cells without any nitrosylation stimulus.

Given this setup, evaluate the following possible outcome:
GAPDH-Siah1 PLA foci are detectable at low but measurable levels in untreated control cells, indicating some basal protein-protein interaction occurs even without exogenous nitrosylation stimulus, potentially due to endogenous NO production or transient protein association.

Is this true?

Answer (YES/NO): NO